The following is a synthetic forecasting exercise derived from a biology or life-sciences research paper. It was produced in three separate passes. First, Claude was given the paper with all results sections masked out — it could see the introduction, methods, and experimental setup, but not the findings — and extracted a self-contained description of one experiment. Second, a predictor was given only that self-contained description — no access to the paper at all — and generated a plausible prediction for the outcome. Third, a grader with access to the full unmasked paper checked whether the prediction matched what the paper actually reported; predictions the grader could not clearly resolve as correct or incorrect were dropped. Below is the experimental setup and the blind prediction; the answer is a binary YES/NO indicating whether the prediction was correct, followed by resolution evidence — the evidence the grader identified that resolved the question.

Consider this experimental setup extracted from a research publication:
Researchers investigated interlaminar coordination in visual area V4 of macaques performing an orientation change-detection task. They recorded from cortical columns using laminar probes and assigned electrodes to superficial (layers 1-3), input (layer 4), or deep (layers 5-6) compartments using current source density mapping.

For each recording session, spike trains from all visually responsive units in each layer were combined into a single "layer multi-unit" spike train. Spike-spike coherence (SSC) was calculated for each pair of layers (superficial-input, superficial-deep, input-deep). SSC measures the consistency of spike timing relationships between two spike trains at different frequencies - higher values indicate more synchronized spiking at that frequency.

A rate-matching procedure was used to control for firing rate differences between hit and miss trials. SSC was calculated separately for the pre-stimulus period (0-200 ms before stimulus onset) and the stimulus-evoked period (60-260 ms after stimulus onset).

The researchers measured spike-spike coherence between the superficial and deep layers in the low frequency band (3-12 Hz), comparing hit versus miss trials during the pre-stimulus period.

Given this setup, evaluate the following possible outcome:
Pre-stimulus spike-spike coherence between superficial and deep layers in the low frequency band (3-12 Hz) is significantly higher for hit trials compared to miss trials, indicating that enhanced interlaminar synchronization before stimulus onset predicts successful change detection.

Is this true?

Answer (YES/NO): YES